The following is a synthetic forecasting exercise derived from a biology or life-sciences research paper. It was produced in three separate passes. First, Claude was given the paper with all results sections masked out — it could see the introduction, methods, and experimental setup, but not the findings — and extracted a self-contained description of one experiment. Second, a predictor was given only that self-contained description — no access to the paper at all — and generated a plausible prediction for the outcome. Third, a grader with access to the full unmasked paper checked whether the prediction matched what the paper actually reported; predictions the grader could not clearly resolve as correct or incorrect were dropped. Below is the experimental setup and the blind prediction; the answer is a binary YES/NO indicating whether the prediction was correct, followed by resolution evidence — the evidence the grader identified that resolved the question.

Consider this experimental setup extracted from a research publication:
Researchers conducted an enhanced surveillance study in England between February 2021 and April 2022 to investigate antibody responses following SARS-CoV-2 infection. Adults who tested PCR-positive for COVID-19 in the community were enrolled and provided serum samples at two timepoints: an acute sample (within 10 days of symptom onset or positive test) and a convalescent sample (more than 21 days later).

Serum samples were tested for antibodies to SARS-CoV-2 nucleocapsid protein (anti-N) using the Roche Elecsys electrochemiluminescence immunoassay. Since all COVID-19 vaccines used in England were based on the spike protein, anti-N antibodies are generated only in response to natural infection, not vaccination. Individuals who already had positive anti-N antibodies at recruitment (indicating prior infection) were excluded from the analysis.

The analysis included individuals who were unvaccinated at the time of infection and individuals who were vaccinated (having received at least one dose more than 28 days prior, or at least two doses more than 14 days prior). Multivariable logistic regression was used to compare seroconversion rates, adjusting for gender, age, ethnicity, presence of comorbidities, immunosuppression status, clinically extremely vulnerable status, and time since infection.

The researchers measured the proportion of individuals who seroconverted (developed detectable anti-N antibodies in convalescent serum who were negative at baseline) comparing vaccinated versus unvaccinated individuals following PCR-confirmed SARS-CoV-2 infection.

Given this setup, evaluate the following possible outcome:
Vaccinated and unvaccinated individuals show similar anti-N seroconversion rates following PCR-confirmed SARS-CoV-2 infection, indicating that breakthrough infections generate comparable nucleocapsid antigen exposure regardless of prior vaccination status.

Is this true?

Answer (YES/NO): YES